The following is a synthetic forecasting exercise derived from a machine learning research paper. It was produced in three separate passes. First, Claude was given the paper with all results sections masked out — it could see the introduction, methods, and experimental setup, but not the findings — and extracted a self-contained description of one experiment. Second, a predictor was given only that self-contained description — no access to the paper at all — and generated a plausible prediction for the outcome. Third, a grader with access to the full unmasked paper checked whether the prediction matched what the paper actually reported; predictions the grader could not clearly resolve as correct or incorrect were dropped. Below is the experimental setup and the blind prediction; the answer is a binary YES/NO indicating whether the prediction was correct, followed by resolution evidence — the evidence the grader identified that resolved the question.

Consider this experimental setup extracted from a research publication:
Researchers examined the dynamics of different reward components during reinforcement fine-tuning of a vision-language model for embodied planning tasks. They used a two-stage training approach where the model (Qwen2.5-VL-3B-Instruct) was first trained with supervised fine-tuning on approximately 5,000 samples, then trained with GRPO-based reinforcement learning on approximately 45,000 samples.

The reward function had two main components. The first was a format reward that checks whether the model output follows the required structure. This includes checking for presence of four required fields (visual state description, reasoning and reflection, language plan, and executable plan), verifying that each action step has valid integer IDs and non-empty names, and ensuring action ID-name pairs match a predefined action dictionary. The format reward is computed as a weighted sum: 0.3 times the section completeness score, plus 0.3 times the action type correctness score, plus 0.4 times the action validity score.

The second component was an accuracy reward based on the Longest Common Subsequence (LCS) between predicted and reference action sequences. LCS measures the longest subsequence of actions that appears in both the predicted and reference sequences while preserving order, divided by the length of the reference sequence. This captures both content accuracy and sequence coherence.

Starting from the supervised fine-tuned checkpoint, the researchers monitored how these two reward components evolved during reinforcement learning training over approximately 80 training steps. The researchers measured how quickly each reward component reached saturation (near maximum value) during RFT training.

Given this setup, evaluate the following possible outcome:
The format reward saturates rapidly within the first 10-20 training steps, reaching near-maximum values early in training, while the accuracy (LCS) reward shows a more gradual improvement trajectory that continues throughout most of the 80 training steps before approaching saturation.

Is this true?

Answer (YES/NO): YES